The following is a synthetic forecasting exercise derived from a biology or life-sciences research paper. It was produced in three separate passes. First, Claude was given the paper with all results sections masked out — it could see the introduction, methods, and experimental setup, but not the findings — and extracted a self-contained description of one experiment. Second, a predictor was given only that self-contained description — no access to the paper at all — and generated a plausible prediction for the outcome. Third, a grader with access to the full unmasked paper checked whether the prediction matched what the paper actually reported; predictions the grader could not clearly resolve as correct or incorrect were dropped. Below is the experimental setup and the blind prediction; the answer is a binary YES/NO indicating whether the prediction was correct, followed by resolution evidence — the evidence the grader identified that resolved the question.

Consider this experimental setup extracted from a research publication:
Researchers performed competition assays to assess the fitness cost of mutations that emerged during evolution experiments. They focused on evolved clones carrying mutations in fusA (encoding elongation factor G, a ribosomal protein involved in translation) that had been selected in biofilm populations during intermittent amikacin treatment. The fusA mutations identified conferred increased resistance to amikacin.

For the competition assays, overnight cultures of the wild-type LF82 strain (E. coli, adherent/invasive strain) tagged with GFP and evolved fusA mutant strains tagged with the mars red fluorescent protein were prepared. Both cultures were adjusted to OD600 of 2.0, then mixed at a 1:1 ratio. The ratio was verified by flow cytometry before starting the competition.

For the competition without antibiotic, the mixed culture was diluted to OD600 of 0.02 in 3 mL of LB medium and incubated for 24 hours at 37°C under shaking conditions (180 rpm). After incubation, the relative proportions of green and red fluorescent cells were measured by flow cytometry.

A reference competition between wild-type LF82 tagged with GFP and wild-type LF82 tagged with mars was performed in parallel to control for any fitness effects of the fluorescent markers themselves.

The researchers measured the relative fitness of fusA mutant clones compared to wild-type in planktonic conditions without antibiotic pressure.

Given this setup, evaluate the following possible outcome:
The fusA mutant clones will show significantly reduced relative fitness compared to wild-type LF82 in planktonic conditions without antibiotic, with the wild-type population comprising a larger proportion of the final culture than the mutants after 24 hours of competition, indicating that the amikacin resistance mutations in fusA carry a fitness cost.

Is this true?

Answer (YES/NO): YES